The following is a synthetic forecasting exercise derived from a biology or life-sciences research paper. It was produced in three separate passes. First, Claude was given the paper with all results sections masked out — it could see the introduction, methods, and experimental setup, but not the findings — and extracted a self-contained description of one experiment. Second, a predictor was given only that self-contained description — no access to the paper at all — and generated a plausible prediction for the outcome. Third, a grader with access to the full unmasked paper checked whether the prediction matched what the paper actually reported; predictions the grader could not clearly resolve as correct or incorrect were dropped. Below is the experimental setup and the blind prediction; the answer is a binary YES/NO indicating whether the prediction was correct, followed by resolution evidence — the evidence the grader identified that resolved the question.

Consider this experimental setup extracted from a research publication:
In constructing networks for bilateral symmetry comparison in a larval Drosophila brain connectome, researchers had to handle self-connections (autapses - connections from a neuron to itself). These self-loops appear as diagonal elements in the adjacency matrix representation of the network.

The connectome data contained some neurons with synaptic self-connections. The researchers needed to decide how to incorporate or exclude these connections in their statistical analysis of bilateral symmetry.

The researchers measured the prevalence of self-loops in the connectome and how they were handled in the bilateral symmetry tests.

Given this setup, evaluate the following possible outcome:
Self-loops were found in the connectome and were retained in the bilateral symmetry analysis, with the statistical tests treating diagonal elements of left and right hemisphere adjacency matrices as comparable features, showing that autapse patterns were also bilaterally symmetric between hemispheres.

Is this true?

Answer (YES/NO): NO